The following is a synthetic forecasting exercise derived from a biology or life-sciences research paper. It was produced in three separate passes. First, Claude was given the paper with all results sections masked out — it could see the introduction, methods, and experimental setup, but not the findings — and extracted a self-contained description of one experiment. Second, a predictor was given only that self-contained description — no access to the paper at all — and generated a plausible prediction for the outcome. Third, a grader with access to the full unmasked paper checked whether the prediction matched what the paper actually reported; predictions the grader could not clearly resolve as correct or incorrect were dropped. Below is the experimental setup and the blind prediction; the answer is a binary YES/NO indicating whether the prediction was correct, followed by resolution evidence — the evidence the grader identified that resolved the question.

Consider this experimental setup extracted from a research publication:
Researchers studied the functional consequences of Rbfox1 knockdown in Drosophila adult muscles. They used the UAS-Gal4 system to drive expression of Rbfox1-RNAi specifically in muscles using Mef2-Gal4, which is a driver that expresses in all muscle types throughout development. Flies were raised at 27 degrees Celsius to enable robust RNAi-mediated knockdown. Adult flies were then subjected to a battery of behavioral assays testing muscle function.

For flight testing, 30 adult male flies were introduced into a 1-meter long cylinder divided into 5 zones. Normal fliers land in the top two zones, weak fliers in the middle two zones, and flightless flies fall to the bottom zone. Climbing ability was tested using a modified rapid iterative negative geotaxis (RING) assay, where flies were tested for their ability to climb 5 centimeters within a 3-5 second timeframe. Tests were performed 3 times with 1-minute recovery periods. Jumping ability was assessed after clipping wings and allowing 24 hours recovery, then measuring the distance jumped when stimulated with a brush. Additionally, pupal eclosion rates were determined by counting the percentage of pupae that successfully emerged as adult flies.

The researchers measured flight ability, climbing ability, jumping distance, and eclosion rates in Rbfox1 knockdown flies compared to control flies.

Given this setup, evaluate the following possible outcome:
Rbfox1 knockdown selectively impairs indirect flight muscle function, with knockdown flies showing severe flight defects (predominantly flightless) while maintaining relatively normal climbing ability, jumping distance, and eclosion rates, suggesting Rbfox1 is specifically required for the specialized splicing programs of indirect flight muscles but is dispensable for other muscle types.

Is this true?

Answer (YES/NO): NO